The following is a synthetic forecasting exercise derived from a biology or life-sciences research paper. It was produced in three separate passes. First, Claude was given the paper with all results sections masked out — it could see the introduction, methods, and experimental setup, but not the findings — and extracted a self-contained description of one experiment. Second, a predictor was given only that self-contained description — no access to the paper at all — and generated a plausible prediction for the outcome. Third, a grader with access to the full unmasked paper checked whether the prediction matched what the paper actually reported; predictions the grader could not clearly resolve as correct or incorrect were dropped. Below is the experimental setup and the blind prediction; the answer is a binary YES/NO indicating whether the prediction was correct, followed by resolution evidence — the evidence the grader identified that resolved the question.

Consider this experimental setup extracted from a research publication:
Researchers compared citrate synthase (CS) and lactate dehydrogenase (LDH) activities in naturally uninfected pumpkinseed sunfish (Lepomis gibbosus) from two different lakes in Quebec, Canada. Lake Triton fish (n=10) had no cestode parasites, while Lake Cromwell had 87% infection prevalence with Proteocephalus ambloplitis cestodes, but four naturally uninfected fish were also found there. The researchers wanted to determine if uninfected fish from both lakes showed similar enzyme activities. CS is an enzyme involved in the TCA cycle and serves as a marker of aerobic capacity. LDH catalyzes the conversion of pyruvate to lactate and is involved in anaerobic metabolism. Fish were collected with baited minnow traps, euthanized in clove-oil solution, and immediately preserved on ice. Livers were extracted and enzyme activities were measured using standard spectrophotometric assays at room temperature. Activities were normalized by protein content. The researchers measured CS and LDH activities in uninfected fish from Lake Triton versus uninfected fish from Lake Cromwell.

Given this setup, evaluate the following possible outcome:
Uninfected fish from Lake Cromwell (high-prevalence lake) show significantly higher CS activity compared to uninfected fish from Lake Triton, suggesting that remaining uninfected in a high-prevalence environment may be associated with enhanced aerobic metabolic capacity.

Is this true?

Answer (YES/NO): NO